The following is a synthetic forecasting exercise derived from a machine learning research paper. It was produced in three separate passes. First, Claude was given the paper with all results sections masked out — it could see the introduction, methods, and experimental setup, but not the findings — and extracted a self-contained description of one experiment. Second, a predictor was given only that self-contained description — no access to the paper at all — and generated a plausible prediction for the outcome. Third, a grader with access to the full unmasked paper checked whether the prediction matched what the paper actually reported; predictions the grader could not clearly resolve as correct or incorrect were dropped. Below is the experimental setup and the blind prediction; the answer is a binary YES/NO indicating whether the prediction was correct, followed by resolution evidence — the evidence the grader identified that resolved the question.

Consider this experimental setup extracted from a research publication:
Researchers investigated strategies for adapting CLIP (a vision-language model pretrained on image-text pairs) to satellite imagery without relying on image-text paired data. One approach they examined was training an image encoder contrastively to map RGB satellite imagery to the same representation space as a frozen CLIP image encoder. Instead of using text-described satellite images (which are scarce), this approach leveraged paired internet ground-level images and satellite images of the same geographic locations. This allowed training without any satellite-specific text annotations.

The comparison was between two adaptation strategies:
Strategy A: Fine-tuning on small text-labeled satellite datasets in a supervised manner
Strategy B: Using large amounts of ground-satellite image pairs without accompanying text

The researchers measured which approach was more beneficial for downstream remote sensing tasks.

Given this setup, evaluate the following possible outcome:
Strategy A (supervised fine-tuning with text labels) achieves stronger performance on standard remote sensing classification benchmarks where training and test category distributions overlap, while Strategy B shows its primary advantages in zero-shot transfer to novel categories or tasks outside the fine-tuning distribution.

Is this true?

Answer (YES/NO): NO